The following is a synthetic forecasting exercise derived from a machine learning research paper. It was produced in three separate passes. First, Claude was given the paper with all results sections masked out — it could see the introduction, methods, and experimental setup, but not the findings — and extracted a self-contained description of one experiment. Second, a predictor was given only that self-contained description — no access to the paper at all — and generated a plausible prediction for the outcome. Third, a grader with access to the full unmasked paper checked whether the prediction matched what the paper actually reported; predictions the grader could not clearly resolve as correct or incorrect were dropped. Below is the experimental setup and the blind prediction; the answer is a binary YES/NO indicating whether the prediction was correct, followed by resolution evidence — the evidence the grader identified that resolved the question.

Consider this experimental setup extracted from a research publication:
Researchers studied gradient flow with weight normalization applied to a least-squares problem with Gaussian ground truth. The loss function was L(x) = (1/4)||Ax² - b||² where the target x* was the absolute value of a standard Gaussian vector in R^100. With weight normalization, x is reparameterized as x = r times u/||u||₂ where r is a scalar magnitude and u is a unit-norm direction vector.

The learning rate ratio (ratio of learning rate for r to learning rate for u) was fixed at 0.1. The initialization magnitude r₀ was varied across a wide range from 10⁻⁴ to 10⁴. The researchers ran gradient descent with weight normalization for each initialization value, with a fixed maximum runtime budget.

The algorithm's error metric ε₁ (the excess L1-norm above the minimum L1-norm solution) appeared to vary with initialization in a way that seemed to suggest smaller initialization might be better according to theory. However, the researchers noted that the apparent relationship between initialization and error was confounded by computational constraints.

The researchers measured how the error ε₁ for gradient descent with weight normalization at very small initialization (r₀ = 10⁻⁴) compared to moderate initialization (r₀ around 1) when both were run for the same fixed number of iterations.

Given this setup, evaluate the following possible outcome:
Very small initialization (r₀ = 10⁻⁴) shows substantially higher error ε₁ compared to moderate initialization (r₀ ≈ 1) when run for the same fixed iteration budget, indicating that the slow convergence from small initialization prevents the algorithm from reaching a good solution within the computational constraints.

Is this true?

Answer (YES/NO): YES